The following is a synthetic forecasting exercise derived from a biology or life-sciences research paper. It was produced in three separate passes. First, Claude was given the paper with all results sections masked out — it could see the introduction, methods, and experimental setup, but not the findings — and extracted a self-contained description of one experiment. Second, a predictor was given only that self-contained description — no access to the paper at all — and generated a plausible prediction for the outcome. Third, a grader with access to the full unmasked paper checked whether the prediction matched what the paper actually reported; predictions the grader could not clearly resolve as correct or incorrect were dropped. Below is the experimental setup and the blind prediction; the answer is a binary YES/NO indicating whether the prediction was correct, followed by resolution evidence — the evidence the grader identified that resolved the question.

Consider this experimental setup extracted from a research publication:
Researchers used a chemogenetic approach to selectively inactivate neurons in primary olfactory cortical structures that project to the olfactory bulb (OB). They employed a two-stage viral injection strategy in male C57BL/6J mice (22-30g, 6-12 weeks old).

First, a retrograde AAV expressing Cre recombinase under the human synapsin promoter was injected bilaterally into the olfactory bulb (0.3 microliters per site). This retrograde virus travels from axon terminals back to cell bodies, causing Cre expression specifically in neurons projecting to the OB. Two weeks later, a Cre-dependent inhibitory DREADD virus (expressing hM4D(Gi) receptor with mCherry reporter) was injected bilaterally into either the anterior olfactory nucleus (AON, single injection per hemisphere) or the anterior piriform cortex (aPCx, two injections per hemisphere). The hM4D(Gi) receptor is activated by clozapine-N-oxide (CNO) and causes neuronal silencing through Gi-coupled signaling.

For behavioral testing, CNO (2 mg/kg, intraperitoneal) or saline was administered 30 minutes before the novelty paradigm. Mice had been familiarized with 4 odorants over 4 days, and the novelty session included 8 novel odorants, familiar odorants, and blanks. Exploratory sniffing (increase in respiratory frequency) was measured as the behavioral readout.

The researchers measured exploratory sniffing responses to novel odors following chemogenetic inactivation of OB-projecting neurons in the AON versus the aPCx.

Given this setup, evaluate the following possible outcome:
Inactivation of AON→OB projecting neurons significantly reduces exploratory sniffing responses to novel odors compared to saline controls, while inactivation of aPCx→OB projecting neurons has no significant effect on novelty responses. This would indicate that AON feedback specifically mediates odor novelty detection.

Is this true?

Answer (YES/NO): YES